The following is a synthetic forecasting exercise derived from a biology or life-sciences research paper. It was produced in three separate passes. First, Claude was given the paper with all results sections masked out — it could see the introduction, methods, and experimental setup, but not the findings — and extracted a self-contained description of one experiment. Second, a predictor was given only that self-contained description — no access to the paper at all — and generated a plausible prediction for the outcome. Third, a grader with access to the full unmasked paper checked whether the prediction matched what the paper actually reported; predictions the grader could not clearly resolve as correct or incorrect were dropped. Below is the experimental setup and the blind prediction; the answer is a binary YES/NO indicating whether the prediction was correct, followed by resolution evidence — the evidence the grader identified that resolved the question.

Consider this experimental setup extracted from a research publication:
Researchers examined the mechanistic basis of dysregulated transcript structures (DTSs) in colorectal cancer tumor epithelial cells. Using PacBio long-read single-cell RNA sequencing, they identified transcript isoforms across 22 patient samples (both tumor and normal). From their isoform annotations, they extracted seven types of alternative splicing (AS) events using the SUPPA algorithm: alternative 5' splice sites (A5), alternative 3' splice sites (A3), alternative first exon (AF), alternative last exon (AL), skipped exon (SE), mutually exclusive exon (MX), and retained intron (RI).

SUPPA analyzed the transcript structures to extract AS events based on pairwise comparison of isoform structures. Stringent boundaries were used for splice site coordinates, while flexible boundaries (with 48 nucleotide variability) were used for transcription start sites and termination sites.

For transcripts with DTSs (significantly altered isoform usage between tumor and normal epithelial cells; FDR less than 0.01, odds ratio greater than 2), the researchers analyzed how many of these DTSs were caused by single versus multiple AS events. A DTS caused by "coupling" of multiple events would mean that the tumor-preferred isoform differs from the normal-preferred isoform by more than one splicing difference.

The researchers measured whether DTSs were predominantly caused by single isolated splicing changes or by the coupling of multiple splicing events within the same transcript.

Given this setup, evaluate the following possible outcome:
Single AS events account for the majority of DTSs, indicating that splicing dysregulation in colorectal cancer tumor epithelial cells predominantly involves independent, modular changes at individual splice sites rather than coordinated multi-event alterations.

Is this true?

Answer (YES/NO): NO